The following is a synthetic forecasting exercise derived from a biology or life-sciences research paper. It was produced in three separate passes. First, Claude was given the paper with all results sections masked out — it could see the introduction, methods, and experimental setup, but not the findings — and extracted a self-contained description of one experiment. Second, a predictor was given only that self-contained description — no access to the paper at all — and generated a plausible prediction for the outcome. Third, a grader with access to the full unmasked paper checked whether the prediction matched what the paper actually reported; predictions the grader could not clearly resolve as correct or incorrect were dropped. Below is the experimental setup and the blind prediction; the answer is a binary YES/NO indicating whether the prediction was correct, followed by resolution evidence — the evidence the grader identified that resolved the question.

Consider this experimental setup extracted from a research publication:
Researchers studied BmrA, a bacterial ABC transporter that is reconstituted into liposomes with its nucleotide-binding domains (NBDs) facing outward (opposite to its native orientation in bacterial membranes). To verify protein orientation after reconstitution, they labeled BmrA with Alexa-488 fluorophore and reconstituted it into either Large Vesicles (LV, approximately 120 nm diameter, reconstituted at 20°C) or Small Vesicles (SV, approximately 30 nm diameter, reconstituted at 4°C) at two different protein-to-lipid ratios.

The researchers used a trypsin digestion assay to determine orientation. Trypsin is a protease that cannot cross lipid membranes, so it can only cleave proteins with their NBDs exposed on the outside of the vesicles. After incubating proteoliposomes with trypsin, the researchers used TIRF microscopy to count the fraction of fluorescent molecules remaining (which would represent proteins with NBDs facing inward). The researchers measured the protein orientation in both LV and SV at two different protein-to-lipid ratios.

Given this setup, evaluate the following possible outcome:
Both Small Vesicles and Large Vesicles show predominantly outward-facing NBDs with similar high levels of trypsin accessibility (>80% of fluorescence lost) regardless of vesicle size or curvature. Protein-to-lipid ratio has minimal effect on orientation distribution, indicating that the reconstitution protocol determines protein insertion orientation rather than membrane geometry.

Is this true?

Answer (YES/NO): NO